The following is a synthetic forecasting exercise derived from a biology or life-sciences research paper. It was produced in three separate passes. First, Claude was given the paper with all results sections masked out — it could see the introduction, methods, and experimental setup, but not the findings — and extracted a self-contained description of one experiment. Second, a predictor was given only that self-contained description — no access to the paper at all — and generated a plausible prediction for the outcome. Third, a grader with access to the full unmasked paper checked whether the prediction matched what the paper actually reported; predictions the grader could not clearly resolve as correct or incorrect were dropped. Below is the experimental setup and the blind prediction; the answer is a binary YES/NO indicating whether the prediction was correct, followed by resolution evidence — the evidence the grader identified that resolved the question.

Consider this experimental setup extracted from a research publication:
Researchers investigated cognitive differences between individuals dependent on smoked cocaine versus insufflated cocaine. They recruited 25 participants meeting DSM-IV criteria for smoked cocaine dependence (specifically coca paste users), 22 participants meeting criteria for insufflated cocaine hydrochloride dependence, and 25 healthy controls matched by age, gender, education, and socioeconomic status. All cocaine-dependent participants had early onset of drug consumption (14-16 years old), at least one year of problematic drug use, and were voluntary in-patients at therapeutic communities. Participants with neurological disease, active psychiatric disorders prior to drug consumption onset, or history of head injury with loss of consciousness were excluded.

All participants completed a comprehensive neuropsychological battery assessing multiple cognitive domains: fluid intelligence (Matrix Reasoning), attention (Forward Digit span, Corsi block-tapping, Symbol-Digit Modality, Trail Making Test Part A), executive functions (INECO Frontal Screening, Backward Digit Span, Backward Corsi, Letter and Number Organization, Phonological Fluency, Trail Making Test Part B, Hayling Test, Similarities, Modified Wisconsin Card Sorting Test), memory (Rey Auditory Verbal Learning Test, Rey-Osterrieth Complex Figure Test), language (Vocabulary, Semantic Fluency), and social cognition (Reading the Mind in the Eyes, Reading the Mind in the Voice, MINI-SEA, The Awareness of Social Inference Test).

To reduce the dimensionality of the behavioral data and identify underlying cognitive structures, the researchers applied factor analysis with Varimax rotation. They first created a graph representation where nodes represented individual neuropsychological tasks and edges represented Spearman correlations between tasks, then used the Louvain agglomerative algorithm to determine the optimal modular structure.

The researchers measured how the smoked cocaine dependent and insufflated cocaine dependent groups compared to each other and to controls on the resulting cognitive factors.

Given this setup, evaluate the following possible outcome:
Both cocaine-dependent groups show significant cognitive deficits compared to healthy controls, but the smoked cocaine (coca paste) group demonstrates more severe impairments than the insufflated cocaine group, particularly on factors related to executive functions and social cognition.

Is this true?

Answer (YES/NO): NO